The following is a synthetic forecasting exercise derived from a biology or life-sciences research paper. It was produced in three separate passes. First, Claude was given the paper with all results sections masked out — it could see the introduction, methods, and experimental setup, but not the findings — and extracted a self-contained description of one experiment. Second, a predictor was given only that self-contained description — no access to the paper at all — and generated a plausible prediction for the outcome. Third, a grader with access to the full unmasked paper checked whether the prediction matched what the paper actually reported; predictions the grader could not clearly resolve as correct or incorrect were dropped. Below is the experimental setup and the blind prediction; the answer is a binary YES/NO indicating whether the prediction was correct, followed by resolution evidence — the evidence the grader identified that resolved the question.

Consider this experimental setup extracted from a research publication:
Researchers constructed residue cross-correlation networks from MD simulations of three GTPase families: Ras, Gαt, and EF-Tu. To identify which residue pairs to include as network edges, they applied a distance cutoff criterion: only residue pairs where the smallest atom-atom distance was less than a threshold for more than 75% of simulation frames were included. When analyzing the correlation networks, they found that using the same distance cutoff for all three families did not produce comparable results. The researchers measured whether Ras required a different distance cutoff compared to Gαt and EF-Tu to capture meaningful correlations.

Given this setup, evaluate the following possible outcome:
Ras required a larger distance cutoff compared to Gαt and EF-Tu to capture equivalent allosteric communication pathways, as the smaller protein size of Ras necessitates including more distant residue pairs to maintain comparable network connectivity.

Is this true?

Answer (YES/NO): NO